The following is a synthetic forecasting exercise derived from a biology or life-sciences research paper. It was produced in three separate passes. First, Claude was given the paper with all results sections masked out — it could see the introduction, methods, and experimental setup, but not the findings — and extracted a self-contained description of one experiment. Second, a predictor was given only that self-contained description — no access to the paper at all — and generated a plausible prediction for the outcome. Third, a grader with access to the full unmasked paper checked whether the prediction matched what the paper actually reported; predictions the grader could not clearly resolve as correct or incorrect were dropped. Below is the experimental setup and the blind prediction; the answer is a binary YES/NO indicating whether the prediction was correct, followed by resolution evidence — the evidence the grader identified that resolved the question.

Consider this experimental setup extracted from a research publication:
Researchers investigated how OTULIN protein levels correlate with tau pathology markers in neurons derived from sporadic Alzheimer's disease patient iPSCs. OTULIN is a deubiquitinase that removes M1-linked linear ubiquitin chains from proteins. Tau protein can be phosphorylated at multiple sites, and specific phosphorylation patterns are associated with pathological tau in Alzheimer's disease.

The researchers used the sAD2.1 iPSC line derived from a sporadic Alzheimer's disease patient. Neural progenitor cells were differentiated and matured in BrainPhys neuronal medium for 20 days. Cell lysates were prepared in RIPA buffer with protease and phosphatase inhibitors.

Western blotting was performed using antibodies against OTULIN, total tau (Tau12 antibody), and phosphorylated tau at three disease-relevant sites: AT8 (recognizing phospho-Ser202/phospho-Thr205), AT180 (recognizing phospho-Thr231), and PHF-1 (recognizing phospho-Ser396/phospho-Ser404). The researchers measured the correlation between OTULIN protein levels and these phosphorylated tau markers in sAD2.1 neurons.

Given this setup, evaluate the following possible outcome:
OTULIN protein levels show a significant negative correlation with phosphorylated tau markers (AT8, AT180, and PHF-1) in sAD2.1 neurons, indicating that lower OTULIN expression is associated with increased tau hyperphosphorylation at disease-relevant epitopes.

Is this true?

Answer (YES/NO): NO